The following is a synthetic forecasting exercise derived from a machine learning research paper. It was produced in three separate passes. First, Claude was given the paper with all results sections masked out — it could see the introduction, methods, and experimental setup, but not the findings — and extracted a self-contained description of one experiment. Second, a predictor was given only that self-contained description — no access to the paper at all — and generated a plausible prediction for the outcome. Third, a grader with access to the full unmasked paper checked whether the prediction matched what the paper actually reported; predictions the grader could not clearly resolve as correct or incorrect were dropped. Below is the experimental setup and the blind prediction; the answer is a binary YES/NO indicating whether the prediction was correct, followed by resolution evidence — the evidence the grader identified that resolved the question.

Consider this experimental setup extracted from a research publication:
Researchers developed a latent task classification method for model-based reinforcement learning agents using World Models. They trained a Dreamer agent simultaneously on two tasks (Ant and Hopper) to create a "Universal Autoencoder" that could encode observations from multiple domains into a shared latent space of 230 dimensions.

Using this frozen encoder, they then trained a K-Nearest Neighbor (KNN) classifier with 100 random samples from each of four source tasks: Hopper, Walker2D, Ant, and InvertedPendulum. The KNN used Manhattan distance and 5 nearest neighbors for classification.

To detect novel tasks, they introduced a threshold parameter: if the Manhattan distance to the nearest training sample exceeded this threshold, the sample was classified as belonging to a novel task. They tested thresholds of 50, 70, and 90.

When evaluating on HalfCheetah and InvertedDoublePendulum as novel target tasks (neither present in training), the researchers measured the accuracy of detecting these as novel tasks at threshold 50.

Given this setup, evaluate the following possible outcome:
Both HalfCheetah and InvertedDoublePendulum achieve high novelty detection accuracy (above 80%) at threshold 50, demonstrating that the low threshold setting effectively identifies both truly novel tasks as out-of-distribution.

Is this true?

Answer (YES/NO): YES